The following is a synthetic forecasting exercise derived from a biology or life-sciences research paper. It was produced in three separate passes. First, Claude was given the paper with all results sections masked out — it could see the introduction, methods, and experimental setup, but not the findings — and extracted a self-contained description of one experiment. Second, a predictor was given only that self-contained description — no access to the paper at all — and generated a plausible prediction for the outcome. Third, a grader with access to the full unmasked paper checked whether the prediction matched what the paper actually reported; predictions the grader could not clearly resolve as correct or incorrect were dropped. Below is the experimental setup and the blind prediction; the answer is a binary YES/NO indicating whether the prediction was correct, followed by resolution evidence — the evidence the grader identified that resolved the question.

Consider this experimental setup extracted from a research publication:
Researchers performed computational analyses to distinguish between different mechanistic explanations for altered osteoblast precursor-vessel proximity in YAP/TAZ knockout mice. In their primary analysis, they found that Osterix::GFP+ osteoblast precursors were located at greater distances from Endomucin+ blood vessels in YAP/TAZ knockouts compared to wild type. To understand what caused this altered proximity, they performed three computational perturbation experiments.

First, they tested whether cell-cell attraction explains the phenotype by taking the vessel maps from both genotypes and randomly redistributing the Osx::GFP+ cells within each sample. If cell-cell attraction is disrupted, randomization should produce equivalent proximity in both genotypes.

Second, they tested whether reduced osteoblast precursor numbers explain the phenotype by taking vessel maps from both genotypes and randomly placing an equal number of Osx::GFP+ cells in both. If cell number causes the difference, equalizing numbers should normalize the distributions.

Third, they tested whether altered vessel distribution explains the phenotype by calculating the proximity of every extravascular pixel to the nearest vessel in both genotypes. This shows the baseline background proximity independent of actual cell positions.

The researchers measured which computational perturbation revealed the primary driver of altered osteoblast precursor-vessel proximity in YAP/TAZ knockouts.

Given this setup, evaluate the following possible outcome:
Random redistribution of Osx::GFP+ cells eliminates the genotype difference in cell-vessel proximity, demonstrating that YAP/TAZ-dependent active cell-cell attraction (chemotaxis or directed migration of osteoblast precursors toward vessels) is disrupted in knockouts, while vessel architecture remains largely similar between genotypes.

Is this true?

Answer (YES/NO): NO